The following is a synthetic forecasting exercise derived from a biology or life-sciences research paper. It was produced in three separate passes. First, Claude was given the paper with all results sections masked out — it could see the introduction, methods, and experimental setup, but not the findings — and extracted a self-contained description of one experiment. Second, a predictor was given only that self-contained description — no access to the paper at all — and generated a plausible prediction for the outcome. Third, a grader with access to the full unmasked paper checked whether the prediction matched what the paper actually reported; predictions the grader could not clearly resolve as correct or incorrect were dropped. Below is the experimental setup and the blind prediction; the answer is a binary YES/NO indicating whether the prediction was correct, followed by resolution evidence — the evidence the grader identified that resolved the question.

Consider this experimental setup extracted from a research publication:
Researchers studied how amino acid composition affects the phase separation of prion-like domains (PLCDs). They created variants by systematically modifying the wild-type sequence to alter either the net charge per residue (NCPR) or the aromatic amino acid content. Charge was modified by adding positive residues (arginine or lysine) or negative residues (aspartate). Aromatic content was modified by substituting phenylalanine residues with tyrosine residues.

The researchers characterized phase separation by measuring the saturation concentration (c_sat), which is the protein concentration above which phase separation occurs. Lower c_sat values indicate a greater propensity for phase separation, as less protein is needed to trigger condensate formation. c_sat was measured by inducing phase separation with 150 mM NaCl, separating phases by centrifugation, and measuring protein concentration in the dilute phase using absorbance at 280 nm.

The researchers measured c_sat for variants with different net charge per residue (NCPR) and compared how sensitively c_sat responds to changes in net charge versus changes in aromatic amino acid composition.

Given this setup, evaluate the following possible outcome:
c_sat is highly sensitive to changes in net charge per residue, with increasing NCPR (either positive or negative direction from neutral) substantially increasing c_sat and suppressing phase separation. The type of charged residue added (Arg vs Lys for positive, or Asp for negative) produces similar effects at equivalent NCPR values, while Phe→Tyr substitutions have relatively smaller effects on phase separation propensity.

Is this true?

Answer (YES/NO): NO